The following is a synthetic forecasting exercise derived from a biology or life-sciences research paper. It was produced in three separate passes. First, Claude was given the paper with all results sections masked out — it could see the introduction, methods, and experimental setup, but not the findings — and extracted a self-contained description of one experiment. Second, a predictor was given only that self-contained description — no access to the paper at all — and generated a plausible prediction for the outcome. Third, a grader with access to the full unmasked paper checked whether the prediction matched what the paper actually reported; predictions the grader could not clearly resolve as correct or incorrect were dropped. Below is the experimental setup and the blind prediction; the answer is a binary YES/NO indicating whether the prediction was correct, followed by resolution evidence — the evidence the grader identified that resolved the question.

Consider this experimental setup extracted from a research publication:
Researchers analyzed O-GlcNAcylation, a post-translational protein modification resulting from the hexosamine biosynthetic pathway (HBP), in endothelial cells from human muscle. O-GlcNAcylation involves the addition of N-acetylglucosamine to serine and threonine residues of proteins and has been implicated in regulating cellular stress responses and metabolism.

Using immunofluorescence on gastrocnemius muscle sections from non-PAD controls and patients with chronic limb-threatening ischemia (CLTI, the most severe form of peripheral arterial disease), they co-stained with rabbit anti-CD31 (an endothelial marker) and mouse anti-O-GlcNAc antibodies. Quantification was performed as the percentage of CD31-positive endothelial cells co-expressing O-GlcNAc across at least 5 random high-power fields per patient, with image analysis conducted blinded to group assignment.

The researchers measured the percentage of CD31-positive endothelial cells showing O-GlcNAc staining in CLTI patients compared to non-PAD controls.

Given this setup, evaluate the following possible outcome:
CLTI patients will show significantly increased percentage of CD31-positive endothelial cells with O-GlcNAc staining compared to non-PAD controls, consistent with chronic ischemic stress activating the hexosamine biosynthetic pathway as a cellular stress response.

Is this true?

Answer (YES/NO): NO